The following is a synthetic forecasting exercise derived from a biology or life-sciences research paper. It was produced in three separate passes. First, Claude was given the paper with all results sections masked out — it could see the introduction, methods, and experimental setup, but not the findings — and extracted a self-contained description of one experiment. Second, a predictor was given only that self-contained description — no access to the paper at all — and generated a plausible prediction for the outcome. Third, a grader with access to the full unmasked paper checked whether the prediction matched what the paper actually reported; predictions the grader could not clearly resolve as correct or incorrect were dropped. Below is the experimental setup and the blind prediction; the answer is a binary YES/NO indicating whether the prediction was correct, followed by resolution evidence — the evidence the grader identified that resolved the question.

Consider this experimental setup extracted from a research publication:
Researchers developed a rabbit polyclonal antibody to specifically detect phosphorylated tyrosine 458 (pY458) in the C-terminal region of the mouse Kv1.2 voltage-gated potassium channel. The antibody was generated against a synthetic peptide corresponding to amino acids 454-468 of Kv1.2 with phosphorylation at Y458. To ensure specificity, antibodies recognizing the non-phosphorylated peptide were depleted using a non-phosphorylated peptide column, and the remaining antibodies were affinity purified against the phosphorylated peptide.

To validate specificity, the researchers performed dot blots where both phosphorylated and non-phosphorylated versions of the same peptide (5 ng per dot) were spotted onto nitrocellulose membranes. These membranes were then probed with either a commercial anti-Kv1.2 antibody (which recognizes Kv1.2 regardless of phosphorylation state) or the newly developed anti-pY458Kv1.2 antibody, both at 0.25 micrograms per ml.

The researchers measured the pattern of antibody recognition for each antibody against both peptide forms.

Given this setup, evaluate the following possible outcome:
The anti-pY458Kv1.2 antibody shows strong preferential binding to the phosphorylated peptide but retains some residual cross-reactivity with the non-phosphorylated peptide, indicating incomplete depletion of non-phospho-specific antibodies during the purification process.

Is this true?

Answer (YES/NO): NO